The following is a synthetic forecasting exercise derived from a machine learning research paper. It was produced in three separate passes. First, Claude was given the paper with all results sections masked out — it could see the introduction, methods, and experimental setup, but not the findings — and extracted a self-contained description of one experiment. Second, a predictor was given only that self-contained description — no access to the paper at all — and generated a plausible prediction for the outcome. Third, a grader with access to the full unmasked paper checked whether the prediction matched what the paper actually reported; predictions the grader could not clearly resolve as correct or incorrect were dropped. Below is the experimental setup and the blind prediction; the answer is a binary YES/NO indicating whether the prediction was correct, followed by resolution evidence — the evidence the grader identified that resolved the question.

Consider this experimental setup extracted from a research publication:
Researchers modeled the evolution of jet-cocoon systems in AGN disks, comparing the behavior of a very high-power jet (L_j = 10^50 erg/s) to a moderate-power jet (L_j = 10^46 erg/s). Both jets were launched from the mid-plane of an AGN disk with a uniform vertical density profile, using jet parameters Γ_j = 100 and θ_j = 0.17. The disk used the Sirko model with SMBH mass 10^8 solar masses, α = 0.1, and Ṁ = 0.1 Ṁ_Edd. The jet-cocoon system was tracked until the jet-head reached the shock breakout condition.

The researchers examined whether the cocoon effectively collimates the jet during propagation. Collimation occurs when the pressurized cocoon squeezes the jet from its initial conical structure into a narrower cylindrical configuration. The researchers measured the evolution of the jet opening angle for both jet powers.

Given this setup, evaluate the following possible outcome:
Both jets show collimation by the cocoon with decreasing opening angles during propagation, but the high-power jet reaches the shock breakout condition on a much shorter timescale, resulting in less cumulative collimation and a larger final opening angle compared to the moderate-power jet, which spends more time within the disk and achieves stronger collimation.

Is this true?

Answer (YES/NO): NO